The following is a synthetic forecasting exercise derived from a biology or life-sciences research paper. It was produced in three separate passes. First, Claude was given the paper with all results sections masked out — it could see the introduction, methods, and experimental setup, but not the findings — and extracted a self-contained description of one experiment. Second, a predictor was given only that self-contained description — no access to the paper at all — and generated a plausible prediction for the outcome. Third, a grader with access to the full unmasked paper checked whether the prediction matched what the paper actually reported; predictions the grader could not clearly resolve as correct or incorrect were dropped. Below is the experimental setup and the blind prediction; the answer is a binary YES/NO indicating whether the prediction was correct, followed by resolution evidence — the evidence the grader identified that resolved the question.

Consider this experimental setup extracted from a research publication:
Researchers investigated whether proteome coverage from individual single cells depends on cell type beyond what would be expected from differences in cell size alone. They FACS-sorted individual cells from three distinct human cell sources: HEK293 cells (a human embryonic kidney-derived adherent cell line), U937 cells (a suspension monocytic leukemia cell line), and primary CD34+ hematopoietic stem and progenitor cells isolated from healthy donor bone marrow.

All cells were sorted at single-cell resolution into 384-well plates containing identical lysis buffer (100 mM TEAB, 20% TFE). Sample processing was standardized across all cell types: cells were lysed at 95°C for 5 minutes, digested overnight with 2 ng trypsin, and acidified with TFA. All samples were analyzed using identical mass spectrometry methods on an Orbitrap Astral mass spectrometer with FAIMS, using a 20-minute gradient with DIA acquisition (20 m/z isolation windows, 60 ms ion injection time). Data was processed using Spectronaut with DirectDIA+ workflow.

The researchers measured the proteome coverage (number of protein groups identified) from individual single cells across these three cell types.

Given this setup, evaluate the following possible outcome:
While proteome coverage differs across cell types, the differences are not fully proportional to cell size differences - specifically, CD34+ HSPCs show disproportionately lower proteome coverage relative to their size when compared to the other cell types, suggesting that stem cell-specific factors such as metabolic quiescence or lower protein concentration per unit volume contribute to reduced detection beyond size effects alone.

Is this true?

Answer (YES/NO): NO